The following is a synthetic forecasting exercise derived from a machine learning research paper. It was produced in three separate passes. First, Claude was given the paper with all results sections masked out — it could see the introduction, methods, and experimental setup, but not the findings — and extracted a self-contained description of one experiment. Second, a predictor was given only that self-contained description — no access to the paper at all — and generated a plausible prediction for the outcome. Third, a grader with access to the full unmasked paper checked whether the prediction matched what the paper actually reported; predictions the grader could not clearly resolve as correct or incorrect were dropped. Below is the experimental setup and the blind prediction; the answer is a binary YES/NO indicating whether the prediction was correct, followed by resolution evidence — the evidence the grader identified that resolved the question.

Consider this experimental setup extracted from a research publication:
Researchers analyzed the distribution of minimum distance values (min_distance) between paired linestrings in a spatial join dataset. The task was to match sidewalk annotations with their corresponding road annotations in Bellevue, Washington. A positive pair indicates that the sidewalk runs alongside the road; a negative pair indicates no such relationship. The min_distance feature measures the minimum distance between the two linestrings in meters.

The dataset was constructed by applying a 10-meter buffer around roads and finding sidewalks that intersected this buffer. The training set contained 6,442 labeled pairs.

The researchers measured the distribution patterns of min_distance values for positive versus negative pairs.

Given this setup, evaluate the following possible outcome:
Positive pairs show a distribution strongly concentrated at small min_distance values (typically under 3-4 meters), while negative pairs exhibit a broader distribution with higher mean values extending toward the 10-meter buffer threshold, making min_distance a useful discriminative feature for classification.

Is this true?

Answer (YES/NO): NO